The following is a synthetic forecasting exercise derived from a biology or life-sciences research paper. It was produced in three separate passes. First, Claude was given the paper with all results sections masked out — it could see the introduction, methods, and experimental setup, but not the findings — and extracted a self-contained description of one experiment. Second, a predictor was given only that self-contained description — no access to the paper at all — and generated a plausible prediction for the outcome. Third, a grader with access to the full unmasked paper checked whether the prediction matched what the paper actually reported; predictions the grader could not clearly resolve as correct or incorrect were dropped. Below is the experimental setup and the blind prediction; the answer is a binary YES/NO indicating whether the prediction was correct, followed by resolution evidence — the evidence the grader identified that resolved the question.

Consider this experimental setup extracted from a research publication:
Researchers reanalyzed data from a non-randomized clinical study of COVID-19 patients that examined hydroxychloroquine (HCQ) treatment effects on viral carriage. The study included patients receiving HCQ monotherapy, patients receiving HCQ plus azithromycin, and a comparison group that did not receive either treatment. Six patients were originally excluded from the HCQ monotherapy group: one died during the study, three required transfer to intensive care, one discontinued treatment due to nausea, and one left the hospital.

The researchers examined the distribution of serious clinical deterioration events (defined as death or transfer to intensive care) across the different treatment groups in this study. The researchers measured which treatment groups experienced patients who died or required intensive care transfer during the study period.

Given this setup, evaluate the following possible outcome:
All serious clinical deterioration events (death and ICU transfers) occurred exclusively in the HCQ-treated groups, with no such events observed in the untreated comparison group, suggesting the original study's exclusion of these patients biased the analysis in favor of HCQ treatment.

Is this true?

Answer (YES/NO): YES